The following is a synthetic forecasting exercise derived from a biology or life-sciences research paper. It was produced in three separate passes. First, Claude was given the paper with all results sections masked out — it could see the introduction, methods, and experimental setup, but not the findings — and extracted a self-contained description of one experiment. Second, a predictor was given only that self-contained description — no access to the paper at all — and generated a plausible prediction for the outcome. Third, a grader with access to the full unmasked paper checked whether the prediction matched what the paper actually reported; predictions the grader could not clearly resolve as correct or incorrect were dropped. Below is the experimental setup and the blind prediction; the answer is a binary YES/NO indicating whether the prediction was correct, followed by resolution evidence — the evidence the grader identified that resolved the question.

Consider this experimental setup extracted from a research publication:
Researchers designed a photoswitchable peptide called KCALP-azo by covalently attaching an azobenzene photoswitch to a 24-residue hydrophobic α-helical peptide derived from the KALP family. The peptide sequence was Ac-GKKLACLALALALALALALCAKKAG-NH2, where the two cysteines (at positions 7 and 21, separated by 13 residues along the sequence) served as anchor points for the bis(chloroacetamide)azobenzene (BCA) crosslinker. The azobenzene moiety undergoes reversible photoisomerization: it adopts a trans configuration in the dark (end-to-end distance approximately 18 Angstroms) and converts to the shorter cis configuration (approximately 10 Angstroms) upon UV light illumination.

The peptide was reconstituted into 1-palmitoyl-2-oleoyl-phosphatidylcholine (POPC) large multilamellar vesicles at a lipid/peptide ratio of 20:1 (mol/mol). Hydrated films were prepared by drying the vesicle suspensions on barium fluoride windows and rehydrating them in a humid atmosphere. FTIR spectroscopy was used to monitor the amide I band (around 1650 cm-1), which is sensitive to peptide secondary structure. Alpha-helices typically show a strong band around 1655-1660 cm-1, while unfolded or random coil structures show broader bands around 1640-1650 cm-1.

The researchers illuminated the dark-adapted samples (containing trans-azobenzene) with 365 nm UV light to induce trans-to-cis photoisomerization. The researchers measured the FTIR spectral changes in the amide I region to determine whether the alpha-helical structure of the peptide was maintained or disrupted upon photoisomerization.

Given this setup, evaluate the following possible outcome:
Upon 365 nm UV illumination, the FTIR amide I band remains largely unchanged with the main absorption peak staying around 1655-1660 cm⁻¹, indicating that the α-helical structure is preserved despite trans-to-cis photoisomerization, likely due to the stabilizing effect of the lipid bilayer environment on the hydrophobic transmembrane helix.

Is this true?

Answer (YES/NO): YES